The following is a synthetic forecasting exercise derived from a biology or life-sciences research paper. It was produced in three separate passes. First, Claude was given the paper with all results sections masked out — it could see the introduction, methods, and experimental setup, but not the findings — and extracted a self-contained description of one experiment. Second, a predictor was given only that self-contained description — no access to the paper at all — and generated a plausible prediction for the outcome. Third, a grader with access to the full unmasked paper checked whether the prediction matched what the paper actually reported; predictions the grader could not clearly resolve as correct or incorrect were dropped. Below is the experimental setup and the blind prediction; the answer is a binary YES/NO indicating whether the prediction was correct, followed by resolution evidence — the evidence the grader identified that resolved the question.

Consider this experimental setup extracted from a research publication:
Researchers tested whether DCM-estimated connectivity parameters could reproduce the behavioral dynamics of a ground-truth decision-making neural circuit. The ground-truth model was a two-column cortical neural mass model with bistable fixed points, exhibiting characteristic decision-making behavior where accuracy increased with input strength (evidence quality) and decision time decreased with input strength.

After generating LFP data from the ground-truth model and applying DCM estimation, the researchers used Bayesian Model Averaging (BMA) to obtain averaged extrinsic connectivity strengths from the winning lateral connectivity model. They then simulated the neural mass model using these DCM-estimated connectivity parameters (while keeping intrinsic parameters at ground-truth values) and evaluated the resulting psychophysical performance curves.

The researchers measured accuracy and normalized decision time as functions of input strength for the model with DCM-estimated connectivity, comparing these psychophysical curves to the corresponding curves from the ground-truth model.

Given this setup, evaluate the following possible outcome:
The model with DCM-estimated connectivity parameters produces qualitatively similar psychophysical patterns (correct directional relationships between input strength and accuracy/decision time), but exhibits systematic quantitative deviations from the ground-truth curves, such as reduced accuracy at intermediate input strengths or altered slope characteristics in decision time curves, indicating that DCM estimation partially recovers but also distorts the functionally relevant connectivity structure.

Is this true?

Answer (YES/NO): YES